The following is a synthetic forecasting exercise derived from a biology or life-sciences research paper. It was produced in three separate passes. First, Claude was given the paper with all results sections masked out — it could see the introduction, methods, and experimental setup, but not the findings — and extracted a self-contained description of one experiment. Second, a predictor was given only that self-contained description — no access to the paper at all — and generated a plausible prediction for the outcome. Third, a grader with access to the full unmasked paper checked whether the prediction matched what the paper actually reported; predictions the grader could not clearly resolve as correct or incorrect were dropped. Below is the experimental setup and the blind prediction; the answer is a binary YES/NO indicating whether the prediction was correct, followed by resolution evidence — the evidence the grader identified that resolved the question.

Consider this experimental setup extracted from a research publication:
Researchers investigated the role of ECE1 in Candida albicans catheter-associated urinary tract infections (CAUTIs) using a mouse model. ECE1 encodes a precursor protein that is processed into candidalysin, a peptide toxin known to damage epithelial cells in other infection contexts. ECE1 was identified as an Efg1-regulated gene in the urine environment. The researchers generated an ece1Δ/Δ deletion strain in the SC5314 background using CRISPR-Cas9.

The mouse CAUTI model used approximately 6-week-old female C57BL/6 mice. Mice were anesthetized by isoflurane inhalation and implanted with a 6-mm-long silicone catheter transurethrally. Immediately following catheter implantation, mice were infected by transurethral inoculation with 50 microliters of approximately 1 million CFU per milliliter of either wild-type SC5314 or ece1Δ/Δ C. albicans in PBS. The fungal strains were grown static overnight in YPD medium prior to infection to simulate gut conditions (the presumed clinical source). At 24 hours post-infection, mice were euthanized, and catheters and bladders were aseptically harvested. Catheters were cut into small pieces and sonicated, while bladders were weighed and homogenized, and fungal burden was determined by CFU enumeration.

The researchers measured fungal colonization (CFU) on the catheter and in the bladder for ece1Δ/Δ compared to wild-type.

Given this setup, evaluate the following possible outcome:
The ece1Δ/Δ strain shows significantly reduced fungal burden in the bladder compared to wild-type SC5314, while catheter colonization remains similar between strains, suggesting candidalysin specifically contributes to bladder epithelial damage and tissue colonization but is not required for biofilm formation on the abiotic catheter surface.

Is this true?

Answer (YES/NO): NO